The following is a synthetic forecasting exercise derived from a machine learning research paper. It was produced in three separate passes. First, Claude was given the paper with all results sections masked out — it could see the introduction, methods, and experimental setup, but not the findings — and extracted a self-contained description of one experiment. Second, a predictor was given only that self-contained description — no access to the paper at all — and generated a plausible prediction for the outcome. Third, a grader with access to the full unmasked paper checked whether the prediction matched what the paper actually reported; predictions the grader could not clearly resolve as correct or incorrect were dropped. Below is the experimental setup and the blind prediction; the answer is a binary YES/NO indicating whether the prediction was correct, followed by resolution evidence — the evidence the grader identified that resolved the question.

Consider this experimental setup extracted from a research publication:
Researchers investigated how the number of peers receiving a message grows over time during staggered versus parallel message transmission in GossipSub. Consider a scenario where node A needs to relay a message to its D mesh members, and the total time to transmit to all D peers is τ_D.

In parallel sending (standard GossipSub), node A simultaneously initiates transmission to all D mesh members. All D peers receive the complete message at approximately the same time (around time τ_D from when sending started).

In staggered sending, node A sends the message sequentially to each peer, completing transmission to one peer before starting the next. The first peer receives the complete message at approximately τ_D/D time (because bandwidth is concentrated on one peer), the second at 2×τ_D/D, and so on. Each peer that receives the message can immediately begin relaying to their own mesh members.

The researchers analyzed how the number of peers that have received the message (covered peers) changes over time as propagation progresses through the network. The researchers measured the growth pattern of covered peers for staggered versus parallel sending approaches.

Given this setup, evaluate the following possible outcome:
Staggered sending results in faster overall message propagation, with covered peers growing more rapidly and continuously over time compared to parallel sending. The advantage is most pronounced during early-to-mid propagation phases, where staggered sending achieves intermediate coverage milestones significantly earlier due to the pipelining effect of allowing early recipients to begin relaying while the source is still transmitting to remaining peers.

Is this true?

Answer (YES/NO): NO